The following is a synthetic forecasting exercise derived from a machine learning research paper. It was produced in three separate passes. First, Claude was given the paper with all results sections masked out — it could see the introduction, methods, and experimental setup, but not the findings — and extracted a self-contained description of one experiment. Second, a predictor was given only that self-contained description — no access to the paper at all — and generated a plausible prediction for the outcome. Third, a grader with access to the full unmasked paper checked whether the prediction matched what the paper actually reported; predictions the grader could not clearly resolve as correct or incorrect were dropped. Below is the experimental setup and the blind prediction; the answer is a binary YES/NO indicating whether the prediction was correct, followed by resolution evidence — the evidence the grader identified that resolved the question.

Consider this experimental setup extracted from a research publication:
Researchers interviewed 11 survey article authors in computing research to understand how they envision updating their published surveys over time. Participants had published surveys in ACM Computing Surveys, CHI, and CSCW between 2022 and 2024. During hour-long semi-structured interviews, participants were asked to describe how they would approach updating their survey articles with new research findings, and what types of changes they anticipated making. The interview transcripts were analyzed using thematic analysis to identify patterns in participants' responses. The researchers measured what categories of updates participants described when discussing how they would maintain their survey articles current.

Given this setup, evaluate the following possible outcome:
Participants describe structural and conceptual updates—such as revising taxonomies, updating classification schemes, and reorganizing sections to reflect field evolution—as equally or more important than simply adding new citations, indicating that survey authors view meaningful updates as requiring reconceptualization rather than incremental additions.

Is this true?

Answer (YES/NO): NO